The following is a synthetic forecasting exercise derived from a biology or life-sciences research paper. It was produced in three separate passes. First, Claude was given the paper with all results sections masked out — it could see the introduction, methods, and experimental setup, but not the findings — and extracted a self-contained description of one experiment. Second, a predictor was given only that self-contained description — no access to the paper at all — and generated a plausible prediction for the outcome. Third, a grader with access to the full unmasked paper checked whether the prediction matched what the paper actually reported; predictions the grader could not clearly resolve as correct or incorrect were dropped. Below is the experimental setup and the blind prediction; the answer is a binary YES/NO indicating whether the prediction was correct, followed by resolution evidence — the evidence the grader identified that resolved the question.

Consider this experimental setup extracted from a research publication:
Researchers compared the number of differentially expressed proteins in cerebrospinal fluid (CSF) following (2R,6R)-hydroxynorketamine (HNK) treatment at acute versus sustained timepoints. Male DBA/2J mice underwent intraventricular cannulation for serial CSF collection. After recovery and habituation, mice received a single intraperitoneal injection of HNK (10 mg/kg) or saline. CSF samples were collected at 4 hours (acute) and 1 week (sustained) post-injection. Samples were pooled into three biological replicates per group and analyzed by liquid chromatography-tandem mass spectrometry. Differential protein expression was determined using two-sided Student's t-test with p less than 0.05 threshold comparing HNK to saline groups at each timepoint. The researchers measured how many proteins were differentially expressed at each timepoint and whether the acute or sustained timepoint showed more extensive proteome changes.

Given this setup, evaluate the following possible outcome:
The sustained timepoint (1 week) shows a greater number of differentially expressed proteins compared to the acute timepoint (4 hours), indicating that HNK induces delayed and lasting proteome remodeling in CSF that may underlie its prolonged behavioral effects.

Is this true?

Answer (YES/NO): YES